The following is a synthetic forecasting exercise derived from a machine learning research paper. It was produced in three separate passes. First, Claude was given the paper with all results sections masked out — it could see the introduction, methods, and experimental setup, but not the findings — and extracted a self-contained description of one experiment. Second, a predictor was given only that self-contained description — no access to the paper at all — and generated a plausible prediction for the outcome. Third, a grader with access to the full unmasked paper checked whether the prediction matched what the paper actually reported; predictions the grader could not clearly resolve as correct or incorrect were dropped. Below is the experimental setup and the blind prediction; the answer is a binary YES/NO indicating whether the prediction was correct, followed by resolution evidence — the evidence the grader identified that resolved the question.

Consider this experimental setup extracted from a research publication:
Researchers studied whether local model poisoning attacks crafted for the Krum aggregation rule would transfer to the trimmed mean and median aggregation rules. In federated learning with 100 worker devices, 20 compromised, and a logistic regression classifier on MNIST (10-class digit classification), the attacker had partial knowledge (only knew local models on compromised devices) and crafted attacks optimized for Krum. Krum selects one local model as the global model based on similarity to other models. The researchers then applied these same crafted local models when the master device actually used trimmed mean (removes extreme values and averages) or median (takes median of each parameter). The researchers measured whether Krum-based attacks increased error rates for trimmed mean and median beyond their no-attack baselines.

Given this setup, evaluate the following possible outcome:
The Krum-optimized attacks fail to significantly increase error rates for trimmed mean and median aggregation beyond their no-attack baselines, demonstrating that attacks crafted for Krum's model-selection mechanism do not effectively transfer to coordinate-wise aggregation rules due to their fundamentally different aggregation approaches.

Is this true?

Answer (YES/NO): NO